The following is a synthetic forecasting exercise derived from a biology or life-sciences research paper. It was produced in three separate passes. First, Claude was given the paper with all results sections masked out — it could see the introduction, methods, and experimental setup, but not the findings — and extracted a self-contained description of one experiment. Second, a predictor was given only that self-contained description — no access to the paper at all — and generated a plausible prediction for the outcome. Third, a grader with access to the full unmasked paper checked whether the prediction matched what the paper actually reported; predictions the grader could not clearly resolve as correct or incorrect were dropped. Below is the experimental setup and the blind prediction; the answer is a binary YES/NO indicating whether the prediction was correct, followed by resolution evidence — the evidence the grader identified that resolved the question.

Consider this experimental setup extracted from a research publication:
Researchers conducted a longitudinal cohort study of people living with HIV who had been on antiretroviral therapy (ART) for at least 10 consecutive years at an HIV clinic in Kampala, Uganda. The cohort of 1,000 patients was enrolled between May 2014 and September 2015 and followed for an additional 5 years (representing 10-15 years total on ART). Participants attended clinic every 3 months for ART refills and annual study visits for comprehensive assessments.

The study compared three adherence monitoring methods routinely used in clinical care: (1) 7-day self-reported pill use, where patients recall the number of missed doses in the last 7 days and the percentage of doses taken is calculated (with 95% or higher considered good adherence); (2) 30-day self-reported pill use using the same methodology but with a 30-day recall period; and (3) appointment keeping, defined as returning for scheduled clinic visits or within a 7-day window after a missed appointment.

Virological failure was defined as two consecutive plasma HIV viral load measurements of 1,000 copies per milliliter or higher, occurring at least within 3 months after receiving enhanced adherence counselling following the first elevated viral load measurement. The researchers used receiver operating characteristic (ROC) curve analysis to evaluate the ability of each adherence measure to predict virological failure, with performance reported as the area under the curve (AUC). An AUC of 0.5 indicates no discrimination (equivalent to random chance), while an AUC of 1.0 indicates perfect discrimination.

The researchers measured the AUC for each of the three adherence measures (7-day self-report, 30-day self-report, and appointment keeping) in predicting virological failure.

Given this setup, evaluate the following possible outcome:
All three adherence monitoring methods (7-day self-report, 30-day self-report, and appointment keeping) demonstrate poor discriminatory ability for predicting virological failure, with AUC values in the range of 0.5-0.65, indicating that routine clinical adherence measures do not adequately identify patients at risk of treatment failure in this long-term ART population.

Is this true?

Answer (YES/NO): NO